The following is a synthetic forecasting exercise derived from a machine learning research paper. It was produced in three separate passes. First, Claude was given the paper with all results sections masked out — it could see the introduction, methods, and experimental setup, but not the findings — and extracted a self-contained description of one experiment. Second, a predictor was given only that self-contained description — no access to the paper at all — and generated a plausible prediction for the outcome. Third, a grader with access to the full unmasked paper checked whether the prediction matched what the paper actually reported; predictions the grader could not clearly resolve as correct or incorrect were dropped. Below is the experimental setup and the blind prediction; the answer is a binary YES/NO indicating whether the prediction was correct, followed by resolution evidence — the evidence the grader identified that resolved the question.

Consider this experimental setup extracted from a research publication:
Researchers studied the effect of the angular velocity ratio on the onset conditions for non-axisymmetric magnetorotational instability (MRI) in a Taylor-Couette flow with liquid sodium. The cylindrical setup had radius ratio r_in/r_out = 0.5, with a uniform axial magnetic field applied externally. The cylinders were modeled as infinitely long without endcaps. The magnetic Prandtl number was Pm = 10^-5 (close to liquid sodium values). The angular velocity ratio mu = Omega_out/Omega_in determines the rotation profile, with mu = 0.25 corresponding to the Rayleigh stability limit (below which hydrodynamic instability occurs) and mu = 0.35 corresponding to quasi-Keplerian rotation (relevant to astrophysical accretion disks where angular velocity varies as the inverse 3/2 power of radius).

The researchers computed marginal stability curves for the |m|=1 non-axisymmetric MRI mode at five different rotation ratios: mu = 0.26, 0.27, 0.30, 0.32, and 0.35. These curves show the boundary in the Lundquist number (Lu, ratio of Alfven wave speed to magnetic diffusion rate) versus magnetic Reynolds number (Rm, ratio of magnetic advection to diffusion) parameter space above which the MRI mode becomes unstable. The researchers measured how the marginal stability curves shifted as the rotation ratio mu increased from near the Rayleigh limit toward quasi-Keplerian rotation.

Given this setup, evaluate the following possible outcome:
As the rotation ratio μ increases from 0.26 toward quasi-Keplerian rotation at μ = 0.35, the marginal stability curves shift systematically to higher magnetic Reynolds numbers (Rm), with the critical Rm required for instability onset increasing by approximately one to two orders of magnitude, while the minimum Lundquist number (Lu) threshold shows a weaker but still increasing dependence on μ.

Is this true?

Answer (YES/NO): NO